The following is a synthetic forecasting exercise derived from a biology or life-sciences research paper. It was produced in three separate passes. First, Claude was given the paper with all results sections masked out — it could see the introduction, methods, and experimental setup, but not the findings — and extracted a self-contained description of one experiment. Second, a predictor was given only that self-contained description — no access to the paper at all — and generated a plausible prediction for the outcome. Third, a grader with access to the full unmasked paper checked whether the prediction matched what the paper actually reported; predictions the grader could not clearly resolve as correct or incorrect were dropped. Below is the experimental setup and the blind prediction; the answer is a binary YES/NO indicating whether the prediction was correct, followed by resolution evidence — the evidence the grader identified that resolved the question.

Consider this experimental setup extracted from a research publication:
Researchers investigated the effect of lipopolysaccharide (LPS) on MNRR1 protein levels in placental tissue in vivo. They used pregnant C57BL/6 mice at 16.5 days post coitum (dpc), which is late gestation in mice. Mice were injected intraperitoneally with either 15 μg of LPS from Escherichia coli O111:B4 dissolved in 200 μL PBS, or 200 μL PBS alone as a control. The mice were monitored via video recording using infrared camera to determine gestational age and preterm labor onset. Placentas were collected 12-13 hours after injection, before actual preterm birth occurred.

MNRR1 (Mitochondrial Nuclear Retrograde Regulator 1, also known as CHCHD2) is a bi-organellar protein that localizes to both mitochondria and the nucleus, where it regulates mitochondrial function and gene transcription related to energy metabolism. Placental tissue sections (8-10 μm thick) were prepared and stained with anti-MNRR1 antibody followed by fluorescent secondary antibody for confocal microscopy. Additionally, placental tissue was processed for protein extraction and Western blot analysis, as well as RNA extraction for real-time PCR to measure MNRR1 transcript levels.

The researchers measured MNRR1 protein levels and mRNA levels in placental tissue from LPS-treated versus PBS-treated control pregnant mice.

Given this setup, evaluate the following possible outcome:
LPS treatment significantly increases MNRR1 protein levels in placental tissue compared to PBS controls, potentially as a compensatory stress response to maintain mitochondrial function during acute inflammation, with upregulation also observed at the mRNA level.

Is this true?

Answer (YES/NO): NO